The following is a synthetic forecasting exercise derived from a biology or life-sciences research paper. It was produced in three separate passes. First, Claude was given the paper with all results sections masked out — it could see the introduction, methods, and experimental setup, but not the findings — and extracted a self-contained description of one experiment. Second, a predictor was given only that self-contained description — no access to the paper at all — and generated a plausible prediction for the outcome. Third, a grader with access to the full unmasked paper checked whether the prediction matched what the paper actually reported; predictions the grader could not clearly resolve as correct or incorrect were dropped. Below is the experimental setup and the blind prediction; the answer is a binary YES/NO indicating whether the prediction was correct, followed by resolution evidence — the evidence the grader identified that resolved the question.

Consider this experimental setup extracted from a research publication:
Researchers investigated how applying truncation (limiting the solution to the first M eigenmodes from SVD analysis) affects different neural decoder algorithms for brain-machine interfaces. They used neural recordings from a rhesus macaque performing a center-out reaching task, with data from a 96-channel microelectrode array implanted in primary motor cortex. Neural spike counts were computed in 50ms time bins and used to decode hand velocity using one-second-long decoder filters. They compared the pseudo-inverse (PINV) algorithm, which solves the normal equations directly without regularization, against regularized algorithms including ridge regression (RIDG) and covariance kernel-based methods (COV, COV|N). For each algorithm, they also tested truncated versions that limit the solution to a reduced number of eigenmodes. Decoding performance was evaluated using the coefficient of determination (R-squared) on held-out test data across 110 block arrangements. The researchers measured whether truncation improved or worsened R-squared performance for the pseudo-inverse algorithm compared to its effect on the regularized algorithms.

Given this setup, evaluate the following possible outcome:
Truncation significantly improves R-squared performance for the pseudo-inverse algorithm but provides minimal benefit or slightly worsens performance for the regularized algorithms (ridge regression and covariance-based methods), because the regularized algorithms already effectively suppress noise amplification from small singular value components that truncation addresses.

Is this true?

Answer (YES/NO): YES